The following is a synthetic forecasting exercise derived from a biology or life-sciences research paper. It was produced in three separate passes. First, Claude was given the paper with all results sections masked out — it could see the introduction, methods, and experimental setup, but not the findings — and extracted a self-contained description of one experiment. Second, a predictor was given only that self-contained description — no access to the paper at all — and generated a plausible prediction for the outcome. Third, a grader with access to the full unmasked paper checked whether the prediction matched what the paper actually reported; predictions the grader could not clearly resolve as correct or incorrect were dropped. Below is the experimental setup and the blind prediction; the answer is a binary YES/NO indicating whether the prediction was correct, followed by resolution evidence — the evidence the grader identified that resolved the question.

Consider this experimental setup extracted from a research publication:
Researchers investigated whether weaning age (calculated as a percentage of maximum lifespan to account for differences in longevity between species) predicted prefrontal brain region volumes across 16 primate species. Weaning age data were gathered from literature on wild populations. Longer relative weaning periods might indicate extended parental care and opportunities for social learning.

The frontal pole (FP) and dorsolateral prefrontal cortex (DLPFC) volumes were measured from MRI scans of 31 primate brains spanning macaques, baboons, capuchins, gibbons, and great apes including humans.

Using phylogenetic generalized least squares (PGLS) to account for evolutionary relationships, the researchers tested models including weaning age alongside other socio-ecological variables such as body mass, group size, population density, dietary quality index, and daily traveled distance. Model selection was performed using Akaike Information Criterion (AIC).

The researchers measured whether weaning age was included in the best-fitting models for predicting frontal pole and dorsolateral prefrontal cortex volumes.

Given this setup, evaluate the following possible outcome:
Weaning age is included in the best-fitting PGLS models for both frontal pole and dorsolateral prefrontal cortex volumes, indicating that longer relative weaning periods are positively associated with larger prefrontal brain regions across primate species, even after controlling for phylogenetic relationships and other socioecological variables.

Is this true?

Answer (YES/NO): NO